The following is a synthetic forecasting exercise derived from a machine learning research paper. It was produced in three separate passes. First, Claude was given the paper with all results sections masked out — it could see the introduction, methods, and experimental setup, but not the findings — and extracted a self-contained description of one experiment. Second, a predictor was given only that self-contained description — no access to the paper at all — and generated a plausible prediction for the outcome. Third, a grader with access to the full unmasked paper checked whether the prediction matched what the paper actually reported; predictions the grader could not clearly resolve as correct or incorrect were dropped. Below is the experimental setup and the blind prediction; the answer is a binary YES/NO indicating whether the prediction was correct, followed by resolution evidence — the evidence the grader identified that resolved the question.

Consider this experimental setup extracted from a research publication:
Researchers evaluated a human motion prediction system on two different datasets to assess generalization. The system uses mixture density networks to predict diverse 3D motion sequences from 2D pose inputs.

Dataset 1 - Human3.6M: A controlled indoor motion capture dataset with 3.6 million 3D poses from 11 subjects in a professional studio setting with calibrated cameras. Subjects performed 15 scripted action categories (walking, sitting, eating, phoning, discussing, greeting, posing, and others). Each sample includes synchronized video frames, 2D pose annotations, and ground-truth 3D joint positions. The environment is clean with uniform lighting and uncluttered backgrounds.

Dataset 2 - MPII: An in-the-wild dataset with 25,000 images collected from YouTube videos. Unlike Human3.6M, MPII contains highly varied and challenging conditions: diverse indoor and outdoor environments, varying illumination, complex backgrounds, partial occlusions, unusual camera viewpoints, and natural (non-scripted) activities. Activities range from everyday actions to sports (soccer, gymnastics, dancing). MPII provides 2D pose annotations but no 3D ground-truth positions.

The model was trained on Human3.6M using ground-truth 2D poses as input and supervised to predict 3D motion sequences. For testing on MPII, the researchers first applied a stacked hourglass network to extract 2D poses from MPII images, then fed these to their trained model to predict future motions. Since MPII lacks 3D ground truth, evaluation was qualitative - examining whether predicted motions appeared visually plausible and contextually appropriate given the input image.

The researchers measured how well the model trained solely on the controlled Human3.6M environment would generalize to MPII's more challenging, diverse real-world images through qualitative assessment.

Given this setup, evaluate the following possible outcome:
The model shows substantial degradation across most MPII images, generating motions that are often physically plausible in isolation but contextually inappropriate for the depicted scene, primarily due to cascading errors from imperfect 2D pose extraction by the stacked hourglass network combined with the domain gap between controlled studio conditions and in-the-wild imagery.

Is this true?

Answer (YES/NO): NO